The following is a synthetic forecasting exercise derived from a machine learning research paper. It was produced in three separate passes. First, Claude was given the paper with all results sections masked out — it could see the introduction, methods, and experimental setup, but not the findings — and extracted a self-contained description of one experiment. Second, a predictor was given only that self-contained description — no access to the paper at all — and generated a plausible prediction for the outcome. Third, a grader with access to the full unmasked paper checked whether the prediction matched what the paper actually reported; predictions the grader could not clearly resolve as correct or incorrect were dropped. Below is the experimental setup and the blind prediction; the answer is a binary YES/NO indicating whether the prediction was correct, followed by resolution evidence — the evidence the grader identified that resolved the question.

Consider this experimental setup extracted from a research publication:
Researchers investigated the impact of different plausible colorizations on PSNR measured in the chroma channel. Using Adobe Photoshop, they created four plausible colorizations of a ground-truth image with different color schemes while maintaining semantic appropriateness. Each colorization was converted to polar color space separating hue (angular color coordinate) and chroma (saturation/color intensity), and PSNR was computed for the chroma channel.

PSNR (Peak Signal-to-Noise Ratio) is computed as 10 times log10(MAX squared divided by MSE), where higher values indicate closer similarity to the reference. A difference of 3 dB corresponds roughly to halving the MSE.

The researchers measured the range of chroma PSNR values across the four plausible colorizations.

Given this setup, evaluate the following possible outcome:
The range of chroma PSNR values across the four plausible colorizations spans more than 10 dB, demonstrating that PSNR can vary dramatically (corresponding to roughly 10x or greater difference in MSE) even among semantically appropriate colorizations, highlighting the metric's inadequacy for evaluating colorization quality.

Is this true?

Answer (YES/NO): YES